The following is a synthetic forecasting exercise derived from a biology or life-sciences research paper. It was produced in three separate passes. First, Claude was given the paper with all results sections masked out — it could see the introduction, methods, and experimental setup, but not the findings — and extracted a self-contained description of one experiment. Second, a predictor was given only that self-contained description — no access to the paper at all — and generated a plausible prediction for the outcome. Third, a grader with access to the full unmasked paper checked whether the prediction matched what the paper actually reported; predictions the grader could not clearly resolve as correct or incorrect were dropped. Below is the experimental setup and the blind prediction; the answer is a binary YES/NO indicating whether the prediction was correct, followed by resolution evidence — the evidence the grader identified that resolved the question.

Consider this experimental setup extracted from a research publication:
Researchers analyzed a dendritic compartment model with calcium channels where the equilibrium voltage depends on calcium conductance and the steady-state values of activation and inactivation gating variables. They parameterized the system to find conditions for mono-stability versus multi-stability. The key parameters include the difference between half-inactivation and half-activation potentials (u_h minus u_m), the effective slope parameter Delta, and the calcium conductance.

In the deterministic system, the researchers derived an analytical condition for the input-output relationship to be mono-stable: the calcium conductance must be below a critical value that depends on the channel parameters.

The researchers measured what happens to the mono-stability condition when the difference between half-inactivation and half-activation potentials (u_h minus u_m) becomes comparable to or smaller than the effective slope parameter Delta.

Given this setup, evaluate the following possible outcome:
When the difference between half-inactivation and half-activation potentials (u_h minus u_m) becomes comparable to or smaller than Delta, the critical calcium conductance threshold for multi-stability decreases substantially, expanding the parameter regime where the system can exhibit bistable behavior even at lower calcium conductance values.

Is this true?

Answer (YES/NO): NO